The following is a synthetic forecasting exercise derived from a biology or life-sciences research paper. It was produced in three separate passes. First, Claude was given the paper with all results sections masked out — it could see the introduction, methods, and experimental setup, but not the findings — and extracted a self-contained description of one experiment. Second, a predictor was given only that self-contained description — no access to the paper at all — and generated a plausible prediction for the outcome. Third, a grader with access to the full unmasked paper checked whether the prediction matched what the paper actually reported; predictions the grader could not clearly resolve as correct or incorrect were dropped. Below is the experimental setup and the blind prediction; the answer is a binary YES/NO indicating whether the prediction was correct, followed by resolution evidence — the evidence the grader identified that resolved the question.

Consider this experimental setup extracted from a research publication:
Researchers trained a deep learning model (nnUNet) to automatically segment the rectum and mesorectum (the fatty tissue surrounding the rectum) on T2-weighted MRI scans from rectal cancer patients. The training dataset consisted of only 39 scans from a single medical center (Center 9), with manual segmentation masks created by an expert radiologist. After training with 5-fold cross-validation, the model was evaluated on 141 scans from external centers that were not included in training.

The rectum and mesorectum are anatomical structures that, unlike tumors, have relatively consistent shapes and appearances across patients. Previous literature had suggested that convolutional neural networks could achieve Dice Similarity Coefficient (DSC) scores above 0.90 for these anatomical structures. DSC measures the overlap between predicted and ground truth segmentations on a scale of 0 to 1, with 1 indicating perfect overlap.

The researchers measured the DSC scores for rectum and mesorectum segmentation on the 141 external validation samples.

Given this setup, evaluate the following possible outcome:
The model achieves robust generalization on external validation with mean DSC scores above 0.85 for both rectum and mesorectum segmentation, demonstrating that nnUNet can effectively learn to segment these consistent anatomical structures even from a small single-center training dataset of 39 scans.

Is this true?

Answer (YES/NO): NO